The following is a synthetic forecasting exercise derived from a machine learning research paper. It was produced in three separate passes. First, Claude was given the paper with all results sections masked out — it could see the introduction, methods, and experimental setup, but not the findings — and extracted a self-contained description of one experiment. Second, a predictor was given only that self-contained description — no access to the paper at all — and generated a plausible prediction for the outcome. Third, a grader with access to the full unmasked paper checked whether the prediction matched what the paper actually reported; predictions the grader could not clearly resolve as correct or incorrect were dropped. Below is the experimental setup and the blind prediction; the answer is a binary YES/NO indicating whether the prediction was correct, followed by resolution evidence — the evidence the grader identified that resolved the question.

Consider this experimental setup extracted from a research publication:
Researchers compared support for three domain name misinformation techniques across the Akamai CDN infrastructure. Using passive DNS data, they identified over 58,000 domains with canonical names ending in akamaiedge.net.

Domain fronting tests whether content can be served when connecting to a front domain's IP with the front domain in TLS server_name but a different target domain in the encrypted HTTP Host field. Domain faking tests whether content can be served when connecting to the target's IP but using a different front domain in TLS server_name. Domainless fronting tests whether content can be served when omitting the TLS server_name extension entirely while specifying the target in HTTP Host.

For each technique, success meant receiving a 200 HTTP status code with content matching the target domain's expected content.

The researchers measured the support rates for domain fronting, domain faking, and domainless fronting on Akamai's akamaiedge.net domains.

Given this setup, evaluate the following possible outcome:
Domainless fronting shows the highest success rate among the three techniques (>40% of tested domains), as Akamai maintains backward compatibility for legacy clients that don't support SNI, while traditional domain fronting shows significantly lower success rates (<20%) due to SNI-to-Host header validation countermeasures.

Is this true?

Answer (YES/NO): NO